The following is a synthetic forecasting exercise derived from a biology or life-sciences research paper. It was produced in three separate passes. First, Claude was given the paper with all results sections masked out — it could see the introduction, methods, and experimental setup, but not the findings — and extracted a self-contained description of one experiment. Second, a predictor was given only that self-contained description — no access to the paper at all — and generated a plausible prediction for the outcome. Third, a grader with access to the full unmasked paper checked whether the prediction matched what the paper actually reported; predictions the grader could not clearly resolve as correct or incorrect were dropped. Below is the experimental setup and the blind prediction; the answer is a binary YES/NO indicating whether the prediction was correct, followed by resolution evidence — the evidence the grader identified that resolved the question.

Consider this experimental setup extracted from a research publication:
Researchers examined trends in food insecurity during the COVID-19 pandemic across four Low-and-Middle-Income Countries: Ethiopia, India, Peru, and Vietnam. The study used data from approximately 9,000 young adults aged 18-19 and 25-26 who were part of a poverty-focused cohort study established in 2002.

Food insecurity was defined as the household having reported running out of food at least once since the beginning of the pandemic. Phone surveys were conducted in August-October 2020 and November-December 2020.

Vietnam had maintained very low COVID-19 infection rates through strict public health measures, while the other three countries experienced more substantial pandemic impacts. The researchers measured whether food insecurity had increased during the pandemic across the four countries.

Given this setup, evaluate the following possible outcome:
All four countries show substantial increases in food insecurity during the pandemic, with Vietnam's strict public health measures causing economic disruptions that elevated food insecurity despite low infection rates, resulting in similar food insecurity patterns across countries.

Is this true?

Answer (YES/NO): NO